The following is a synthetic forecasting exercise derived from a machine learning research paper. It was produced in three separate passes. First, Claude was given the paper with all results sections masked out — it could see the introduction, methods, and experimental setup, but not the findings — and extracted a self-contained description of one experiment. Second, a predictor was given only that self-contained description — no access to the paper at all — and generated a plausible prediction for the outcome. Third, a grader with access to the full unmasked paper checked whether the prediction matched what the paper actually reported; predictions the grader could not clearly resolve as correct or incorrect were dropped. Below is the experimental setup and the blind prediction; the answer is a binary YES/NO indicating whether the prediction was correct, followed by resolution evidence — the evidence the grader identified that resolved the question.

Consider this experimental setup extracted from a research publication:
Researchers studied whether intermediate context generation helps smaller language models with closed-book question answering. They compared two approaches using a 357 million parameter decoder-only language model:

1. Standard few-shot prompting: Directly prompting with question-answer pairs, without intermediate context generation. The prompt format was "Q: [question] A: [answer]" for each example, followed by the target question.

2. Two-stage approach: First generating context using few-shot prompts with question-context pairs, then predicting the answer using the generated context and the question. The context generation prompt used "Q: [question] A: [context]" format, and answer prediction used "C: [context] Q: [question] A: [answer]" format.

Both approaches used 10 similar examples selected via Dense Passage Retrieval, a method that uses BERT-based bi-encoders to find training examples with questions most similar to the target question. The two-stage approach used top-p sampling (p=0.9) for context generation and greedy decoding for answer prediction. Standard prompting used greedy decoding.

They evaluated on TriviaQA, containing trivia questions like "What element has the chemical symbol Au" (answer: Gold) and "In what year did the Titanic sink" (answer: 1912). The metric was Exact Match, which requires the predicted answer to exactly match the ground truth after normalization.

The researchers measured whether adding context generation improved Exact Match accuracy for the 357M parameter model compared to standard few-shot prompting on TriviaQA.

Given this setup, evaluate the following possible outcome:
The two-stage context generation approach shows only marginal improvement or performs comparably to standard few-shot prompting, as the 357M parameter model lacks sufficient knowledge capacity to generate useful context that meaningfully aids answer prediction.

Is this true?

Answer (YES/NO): NO